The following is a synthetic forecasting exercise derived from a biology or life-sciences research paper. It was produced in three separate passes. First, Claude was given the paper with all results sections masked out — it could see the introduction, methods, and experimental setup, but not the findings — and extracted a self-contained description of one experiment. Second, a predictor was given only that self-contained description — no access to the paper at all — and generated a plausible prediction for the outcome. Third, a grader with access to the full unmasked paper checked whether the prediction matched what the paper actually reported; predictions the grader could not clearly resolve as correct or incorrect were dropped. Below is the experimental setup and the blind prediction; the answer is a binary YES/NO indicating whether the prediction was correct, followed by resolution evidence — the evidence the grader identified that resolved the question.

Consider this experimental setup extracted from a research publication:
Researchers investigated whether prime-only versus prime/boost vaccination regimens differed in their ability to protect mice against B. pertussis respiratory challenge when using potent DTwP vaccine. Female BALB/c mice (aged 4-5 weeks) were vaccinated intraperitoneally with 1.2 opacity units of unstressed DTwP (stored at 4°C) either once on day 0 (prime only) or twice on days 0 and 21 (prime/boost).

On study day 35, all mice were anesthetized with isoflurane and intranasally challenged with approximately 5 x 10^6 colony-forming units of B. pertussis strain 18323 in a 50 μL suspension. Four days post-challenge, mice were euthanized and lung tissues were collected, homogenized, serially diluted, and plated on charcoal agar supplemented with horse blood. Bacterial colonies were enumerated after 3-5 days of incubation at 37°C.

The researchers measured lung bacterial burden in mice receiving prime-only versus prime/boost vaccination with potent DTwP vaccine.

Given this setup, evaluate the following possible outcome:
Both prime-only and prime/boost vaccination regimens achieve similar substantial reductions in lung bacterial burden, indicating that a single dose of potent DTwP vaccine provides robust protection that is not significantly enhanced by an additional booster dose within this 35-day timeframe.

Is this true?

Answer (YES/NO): NO